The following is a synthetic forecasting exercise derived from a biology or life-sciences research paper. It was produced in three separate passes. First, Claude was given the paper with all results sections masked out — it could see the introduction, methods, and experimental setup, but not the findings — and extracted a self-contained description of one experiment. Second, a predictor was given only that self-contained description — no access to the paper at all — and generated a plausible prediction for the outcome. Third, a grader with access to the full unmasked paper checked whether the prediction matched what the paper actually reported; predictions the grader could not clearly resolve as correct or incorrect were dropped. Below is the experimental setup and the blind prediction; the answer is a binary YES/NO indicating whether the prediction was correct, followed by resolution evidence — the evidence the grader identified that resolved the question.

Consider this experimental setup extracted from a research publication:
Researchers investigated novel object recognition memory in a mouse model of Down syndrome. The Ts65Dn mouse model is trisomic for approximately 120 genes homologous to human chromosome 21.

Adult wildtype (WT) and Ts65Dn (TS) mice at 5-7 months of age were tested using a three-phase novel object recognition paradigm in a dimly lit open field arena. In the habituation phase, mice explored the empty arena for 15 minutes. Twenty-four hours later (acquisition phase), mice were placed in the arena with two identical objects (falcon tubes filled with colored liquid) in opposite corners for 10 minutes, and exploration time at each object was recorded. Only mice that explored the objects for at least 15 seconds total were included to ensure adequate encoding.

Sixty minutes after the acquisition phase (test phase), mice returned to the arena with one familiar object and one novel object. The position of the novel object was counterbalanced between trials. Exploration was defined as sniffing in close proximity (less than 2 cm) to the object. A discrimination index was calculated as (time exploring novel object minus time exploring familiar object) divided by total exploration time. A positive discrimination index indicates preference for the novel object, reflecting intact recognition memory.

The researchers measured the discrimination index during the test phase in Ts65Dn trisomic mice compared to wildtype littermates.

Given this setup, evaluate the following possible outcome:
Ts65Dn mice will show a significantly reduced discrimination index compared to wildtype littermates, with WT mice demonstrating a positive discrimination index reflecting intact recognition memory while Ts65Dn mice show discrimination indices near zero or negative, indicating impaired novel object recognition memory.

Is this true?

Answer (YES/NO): YES